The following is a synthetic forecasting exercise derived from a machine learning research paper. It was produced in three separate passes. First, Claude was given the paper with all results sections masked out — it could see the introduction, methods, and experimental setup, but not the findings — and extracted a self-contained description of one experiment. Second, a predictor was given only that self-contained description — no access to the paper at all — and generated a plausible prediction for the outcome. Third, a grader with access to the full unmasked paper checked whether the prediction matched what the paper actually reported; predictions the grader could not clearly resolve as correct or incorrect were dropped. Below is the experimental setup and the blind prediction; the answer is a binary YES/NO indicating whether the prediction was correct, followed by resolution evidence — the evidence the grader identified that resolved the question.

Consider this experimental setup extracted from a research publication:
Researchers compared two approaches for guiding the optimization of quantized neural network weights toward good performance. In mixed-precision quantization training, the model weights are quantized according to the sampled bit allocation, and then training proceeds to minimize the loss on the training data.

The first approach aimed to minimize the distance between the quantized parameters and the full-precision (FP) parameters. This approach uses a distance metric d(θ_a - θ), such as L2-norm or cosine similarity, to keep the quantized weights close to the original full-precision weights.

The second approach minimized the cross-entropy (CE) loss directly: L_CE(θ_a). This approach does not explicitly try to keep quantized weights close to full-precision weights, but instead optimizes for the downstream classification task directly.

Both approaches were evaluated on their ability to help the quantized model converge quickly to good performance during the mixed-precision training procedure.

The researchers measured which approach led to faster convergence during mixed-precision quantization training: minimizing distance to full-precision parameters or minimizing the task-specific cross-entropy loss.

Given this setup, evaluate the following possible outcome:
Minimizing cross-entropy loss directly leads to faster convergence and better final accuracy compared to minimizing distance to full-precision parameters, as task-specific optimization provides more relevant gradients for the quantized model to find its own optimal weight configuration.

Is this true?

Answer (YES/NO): NO